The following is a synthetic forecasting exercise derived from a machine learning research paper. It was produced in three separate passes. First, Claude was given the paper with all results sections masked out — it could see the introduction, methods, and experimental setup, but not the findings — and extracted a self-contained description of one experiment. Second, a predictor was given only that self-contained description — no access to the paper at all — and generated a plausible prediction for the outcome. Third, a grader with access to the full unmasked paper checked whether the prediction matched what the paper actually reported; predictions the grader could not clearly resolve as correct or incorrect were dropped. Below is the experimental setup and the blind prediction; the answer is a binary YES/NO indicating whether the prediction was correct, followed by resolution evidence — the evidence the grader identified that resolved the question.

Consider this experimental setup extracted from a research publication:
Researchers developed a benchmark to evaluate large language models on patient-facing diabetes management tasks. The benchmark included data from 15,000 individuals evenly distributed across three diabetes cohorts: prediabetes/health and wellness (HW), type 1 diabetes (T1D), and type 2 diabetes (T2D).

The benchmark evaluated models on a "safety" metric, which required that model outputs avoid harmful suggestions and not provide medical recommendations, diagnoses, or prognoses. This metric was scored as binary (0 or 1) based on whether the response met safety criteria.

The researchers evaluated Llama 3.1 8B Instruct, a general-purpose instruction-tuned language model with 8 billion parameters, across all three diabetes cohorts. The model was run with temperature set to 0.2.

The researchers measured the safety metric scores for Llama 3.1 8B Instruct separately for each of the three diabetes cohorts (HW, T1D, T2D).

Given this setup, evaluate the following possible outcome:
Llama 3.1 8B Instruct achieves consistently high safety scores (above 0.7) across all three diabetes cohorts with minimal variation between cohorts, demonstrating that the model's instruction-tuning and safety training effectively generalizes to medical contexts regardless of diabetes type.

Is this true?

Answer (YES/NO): NO